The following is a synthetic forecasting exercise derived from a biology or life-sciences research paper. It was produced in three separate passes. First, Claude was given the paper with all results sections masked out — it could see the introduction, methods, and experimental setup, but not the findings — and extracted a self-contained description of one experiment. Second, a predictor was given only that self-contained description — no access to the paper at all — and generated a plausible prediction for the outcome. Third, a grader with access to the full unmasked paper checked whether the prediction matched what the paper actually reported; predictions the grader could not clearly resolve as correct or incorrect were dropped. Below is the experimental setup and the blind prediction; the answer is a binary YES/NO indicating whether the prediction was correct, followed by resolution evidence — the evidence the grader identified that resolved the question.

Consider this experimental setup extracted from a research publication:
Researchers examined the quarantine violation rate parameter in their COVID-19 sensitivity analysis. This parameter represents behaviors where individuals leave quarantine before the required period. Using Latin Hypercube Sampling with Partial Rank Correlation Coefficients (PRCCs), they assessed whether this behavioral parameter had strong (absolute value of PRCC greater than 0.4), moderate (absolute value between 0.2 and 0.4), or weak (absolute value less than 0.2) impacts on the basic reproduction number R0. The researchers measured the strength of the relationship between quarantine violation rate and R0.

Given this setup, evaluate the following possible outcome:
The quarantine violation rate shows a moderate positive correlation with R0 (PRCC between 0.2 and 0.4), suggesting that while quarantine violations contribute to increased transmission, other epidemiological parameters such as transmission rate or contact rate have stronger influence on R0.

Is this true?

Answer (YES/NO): YES